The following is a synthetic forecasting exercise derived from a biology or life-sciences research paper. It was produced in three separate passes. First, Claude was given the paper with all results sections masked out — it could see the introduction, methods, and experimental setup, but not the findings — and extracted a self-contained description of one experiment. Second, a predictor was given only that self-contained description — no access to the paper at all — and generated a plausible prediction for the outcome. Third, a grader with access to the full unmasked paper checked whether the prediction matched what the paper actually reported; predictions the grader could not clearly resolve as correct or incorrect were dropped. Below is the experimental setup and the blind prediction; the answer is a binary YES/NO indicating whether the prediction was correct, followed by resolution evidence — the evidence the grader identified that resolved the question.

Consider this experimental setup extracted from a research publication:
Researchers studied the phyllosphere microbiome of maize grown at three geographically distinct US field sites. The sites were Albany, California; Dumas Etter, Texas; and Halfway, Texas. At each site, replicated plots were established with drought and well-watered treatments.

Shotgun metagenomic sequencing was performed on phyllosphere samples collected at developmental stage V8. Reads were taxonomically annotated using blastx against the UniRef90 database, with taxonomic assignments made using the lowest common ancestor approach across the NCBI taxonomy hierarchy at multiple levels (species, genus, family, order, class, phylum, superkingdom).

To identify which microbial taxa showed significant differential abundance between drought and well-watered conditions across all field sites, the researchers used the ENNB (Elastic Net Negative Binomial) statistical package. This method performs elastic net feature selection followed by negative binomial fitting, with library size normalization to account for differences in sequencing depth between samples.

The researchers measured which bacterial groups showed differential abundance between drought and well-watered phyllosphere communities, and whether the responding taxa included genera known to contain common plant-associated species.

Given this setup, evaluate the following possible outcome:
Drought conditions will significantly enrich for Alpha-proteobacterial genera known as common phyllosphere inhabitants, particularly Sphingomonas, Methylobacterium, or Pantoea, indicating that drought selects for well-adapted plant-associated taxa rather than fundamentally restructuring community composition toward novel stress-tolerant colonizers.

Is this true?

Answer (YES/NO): NO